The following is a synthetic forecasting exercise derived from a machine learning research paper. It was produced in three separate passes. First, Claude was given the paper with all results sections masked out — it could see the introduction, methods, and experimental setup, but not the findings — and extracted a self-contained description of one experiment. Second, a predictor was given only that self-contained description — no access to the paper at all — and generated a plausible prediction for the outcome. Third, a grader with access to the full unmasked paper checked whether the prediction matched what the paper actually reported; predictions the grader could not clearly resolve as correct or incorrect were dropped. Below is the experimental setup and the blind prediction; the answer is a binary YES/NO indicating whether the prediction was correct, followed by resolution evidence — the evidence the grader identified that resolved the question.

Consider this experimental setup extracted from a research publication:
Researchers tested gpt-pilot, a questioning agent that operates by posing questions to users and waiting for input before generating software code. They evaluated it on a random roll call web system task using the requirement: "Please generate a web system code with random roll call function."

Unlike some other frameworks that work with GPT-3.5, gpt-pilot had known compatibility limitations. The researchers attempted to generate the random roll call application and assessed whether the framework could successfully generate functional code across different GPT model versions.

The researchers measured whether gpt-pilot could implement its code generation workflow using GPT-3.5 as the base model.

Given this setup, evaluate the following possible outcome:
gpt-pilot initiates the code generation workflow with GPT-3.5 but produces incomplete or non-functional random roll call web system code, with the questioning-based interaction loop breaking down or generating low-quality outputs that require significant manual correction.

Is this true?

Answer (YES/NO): NO